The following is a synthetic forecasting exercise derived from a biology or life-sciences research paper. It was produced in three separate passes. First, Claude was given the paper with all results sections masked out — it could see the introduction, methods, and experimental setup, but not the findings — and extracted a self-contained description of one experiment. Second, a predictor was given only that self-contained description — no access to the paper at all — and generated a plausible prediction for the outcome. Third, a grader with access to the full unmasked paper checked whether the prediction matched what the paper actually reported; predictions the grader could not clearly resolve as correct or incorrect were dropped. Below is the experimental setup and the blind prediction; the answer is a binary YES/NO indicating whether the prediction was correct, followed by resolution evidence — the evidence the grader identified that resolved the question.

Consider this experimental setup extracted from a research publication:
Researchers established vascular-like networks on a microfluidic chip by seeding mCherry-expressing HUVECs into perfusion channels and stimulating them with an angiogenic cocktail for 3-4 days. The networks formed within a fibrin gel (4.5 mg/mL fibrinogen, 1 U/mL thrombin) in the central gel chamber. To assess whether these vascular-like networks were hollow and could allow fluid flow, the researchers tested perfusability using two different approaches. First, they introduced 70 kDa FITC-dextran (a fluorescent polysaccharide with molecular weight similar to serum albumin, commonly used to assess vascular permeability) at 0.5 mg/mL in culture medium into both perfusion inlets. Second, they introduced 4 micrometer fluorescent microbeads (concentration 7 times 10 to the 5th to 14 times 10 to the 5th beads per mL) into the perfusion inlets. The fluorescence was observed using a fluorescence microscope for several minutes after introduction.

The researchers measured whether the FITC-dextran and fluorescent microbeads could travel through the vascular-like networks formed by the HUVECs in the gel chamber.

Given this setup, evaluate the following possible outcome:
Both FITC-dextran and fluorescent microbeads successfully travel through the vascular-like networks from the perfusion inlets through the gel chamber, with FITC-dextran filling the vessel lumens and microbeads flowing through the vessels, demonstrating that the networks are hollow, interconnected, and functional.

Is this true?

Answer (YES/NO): NO